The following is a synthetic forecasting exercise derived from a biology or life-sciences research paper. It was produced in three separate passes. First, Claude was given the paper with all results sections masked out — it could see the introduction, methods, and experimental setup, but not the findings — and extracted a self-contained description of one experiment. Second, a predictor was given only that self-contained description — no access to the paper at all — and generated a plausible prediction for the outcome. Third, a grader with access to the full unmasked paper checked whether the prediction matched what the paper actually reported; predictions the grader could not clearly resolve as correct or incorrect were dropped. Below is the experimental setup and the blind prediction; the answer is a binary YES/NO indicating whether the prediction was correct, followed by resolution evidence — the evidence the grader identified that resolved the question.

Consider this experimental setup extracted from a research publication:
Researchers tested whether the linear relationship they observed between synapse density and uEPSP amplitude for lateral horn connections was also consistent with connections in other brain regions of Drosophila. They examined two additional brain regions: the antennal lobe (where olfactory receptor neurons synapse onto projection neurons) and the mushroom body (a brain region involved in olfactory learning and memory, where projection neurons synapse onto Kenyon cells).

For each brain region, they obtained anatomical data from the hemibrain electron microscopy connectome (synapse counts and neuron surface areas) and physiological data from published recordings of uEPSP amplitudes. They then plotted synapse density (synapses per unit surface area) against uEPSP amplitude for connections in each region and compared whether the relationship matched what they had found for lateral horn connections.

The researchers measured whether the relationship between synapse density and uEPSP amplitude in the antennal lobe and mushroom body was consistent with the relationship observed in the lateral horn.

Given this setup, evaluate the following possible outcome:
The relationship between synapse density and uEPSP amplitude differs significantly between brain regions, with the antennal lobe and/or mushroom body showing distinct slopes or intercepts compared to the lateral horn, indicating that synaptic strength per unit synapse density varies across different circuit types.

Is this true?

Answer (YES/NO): NO